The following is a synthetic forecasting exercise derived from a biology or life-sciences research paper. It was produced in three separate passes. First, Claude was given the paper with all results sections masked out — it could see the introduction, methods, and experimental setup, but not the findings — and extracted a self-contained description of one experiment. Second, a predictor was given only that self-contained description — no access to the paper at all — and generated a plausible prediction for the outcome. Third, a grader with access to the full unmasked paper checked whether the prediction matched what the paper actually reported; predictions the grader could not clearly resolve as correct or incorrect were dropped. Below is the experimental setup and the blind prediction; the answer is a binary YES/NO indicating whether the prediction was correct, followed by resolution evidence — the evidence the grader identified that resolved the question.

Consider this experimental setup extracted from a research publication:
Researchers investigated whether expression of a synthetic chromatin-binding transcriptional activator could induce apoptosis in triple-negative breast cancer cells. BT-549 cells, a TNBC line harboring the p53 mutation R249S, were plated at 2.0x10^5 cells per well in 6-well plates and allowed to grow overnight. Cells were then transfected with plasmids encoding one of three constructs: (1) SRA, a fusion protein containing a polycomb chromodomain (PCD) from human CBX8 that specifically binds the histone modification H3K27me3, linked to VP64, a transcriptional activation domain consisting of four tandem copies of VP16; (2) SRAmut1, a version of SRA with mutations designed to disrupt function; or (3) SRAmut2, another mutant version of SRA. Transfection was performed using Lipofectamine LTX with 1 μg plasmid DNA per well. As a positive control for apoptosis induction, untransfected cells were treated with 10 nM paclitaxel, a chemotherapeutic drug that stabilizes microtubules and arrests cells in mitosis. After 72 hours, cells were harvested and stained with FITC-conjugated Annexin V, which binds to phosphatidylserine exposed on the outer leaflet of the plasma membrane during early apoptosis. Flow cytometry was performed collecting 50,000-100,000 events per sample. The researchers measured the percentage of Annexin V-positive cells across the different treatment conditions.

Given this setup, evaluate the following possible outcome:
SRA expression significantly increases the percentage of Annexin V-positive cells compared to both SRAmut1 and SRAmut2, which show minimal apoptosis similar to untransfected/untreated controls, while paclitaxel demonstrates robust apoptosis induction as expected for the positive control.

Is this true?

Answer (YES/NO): NO